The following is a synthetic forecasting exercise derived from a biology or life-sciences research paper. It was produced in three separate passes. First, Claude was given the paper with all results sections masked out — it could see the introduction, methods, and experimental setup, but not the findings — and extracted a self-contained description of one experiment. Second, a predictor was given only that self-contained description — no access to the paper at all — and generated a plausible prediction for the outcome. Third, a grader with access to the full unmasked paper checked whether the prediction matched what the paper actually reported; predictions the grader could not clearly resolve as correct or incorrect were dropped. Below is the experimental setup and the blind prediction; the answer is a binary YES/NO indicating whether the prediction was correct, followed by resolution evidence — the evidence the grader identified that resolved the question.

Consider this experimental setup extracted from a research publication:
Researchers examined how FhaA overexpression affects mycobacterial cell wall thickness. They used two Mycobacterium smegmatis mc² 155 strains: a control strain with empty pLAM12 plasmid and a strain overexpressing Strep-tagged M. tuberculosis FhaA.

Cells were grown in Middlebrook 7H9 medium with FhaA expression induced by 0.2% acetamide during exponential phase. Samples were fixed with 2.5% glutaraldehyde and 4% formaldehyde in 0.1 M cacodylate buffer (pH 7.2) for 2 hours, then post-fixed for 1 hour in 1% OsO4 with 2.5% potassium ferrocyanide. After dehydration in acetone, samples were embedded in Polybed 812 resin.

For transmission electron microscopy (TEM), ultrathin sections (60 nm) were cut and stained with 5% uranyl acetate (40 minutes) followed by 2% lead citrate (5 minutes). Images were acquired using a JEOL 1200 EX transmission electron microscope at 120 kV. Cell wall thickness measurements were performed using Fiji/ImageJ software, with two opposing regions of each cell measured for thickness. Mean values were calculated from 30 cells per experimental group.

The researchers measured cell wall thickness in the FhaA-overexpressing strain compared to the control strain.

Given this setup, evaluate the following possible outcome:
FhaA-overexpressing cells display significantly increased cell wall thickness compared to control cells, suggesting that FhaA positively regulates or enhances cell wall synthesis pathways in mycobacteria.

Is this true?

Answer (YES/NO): YES